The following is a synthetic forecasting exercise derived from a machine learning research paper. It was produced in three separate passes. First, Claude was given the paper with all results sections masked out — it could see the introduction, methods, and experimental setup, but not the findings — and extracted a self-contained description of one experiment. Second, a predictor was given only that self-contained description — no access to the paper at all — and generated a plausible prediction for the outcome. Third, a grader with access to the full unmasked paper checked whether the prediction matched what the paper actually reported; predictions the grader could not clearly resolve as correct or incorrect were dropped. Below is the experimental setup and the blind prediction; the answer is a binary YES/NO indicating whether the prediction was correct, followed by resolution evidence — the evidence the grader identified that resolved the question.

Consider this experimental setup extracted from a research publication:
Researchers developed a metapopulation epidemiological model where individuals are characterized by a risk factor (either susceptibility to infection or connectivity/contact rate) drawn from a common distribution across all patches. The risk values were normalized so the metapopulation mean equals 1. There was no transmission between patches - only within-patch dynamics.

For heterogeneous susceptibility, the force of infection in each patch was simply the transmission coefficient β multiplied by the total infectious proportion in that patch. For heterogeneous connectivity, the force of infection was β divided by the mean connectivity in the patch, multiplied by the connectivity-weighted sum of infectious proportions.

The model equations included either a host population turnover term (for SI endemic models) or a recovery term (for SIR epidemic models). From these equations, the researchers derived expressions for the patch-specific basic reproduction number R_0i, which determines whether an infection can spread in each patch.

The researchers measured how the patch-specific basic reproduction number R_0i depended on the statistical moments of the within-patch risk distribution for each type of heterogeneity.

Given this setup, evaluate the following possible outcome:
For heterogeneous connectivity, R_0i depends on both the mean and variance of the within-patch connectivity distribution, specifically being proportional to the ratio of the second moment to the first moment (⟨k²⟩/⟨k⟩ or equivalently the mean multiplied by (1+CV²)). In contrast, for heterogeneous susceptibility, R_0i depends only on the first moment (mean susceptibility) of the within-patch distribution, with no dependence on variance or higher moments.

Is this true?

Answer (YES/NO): YES